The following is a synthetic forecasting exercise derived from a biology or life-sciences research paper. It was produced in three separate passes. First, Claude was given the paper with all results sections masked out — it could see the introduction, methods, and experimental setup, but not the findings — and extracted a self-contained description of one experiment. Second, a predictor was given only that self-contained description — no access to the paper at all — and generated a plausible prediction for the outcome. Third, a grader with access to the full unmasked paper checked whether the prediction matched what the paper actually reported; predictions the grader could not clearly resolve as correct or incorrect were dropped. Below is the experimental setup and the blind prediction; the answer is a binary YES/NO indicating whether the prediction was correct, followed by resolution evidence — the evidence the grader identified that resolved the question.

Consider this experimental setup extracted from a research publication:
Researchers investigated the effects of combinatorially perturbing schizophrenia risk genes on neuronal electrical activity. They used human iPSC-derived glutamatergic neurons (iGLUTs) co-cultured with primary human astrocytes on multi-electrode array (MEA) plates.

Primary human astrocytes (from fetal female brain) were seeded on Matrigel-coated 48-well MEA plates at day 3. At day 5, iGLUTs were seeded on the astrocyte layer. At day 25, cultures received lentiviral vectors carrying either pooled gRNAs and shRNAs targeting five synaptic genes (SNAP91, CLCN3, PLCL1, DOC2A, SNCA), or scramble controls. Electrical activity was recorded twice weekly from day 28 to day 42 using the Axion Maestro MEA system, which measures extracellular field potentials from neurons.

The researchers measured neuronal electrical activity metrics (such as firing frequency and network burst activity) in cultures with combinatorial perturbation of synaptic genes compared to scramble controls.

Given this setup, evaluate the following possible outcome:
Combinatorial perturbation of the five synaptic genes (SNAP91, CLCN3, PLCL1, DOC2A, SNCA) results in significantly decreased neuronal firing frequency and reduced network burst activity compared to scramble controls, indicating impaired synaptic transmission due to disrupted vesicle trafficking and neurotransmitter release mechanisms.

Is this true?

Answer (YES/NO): NO